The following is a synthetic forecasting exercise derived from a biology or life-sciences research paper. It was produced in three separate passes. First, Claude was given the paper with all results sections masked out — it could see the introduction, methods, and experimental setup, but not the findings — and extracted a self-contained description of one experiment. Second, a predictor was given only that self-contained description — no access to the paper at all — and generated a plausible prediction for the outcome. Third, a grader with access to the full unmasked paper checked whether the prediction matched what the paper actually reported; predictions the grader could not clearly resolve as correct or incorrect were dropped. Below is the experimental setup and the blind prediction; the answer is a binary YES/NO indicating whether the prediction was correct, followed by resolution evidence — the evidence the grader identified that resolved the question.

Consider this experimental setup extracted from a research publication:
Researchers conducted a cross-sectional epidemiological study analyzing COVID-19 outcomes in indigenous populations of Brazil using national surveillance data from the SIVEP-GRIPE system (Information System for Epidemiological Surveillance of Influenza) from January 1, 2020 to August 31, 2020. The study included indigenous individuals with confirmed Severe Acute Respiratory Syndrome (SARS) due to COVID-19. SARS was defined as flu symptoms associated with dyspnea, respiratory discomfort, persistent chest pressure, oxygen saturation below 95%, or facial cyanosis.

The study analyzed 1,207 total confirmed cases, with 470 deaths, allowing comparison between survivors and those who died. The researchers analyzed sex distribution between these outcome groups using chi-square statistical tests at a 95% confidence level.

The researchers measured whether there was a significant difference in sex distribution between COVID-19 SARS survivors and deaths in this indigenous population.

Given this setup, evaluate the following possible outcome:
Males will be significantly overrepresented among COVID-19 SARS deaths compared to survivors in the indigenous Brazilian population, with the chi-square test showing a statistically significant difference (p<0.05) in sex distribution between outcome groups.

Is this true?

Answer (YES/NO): YES